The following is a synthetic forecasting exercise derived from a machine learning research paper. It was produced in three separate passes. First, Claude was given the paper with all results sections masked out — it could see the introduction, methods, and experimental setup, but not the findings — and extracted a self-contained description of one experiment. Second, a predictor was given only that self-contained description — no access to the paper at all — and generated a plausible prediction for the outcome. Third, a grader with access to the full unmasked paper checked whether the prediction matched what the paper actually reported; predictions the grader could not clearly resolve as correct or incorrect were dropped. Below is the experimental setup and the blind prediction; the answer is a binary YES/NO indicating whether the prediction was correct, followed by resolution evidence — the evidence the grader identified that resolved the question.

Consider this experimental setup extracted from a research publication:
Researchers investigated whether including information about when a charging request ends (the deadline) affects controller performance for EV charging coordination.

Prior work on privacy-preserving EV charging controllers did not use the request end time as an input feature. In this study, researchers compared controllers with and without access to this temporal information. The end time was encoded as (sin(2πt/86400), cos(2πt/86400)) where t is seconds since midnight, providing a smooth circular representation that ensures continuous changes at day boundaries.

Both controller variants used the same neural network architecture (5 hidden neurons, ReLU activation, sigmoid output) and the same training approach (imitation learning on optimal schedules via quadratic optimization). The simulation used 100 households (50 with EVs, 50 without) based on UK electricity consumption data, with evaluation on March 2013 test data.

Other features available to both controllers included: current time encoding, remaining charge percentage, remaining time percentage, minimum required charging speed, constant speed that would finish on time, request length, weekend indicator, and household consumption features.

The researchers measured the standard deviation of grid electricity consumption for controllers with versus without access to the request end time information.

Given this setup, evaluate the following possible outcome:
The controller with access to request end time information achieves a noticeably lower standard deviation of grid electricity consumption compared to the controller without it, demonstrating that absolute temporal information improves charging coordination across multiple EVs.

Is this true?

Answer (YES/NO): YES